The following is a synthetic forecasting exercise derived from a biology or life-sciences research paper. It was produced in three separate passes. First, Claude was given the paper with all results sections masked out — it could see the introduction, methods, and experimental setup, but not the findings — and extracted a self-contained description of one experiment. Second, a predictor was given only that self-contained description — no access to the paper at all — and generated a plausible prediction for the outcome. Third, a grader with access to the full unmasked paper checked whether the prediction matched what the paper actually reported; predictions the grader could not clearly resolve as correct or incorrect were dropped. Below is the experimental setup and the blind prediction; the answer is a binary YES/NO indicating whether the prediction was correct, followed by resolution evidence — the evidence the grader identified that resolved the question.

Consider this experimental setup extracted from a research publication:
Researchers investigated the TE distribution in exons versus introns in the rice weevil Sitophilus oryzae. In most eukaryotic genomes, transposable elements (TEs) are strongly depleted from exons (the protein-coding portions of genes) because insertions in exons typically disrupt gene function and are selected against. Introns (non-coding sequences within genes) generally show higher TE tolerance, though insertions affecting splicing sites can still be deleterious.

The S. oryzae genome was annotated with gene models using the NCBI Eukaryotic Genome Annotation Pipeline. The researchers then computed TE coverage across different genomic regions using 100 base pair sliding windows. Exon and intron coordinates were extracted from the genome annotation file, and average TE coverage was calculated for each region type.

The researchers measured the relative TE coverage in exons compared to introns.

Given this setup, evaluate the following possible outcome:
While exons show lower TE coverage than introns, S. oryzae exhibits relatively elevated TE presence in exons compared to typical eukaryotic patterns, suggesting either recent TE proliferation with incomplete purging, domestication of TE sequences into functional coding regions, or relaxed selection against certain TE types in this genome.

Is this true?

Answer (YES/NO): NO